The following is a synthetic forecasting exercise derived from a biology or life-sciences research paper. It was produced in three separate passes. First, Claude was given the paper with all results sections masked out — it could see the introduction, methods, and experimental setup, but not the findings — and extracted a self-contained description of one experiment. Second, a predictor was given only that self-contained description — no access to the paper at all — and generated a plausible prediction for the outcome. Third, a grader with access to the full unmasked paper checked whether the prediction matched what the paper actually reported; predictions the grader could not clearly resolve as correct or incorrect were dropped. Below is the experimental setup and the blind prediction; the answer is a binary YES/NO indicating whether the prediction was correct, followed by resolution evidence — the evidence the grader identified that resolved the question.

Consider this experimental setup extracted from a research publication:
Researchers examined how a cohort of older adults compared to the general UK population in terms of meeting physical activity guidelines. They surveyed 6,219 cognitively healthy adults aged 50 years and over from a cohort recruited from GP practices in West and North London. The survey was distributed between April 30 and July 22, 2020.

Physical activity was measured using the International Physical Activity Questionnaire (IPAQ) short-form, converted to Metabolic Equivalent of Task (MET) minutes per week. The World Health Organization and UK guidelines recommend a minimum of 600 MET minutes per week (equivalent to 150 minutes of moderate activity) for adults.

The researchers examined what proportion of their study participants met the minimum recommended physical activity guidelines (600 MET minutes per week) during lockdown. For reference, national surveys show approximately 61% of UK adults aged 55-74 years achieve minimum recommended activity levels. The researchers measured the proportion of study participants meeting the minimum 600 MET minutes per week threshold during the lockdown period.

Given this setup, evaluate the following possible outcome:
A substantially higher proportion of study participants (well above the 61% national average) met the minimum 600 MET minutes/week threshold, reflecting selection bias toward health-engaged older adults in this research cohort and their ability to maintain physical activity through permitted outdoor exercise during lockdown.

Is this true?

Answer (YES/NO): YES